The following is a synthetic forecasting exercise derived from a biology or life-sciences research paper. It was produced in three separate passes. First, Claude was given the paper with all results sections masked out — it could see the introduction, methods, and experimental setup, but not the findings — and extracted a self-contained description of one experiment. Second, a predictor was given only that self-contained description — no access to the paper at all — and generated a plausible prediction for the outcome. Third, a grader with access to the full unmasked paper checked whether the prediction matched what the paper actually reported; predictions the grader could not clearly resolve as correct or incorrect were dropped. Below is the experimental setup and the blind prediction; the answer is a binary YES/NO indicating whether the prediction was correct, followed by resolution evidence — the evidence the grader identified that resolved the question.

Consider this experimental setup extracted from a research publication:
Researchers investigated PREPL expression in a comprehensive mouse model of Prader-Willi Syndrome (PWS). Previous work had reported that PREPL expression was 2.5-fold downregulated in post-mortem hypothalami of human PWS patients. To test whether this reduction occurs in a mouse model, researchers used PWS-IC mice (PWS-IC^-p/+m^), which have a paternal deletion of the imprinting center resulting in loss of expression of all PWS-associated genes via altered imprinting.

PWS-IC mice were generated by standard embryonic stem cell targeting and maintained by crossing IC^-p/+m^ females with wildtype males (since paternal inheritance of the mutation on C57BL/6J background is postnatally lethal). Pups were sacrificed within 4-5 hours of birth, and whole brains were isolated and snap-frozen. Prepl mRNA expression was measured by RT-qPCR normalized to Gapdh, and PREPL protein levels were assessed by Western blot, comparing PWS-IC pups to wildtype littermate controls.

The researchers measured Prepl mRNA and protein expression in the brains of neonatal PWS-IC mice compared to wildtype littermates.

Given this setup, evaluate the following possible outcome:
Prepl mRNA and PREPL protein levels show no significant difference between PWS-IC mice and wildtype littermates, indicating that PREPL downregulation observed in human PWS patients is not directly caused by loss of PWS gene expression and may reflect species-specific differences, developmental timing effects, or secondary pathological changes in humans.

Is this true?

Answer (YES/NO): NO